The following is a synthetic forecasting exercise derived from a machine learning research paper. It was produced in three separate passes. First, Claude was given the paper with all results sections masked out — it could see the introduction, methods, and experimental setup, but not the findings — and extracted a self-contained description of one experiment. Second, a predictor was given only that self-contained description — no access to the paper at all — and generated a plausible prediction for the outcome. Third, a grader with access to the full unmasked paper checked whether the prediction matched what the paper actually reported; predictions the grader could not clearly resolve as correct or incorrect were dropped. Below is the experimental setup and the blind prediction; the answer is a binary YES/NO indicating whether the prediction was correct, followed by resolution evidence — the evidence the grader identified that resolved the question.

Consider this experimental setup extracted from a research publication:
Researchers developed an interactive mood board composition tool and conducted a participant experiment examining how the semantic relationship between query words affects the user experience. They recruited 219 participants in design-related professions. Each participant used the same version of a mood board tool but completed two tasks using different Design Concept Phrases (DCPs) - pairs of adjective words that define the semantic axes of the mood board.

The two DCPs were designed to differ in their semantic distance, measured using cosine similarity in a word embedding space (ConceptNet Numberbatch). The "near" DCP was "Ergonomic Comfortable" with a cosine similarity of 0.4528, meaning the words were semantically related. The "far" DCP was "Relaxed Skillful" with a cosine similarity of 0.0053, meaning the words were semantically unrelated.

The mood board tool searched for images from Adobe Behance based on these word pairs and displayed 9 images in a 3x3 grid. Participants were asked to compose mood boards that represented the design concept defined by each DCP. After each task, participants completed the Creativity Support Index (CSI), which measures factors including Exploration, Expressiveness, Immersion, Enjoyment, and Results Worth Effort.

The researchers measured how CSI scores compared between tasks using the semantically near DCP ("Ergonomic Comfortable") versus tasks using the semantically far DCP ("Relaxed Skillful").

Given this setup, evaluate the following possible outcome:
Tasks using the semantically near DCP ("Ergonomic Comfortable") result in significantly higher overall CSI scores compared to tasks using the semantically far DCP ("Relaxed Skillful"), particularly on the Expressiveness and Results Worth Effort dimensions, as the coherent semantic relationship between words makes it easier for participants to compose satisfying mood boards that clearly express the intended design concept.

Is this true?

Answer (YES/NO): NO